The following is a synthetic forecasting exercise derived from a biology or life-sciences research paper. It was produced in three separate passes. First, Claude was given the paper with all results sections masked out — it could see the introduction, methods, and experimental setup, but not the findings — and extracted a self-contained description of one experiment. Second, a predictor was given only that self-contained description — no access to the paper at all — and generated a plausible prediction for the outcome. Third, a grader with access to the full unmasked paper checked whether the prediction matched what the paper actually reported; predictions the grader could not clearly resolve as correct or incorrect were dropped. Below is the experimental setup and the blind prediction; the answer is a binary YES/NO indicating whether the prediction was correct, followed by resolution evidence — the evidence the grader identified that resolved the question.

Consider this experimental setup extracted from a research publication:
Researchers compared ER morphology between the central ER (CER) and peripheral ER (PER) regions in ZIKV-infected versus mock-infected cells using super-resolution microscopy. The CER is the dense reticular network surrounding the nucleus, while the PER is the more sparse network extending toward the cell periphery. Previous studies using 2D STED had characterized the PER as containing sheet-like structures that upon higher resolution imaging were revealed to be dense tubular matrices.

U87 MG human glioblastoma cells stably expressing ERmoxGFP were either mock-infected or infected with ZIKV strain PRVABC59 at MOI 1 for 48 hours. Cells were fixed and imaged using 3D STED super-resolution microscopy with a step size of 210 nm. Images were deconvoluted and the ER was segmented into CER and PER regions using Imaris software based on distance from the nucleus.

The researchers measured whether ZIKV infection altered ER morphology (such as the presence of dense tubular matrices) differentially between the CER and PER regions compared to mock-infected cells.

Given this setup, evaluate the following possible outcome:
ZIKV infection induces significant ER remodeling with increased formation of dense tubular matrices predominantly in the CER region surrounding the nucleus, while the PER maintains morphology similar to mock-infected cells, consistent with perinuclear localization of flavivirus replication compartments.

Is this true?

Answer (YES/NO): YES